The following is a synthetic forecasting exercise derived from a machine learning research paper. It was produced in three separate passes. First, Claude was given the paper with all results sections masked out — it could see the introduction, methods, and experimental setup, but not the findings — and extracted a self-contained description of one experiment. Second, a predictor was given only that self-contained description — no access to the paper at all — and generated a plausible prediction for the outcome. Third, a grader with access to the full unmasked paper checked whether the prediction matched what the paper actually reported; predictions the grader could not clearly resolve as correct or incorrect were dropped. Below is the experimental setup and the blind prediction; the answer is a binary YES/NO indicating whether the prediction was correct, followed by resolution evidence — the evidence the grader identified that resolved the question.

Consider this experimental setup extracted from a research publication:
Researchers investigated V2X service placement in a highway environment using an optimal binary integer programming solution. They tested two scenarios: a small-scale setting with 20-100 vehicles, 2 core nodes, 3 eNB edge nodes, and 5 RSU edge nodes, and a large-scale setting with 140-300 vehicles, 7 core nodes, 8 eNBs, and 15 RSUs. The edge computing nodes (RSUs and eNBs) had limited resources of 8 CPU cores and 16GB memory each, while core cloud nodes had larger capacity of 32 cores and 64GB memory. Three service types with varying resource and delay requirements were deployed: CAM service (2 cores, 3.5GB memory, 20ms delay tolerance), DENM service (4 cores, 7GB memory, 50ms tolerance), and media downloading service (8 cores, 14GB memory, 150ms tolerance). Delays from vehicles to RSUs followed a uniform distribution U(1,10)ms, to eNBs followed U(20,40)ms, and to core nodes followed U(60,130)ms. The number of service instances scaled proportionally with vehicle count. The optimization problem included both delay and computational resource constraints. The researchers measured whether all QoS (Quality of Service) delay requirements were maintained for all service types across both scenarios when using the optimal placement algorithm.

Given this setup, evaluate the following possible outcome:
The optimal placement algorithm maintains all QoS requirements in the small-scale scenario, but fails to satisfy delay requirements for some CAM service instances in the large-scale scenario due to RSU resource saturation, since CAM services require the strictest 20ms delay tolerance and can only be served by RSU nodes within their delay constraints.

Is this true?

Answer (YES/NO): NO